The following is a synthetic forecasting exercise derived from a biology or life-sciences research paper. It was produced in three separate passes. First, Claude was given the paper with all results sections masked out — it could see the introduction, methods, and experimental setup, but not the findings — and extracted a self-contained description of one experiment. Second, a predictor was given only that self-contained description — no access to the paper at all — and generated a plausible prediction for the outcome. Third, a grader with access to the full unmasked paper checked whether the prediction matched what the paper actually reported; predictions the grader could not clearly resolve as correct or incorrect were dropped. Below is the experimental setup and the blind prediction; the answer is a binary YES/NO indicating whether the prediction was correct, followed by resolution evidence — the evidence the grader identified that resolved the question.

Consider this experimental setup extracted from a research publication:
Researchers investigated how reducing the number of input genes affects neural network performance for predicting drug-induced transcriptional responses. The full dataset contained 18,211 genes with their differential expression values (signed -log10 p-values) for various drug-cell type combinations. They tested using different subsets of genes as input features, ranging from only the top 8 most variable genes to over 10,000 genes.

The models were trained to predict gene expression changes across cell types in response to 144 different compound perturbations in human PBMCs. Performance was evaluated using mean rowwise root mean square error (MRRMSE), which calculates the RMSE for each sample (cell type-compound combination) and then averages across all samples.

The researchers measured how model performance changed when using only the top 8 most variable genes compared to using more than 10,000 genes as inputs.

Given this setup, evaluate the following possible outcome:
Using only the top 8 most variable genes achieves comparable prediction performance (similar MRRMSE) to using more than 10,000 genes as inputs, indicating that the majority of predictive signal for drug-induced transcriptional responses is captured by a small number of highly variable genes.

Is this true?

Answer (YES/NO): NO